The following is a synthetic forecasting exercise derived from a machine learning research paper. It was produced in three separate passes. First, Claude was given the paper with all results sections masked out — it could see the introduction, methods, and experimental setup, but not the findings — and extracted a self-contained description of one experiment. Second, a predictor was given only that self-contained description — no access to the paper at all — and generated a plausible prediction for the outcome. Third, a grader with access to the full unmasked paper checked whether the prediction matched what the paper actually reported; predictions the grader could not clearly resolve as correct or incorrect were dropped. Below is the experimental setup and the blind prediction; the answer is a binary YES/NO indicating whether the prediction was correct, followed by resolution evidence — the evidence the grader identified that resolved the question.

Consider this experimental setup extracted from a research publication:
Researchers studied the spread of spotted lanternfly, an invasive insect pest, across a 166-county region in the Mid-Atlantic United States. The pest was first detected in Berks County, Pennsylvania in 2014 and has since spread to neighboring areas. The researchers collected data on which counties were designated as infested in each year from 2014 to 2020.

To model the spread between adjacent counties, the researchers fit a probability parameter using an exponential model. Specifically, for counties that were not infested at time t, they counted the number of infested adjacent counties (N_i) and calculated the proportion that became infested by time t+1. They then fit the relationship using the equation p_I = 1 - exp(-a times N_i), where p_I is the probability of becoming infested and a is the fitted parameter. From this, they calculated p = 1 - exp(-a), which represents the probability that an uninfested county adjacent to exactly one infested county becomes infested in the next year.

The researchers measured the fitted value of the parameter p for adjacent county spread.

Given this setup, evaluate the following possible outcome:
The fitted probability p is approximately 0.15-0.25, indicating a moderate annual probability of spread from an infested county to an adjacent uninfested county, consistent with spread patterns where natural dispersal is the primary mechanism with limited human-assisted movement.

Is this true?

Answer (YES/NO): YES